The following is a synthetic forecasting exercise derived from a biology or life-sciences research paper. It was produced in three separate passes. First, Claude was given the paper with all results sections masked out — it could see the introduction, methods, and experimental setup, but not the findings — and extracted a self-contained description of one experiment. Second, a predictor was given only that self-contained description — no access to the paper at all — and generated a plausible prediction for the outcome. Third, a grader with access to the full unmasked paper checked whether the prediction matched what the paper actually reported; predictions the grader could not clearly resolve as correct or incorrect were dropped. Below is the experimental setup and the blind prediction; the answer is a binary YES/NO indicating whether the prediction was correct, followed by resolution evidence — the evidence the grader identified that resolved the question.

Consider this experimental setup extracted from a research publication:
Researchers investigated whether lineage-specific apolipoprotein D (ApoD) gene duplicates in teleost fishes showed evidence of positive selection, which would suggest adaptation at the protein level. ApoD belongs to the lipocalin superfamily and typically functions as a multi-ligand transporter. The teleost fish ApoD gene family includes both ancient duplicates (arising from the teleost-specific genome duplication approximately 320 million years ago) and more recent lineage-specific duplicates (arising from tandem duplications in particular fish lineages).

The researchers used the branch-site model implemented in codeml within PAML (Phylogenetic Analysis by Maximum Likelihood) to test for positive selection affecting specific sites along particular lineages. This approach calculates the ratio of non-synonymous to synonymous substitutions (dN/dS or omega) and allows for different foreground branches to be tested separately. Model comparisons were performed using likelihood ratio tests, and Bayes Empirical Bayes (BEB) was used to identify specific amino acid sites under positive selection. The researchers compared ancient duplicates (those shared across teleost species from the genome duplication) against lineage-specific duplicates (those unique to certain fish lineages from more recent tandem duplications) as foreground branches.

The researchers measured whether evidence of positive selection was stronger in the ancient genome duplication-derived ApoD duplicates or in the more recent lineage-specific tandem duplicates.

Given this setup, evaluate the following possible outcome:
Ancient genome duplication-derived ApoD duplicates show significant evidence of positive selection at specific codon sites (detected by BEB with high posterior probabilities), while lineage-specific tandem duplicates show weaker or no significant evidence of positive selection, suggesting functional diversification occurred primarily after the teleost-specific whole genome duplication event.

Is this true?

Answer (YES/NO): NO